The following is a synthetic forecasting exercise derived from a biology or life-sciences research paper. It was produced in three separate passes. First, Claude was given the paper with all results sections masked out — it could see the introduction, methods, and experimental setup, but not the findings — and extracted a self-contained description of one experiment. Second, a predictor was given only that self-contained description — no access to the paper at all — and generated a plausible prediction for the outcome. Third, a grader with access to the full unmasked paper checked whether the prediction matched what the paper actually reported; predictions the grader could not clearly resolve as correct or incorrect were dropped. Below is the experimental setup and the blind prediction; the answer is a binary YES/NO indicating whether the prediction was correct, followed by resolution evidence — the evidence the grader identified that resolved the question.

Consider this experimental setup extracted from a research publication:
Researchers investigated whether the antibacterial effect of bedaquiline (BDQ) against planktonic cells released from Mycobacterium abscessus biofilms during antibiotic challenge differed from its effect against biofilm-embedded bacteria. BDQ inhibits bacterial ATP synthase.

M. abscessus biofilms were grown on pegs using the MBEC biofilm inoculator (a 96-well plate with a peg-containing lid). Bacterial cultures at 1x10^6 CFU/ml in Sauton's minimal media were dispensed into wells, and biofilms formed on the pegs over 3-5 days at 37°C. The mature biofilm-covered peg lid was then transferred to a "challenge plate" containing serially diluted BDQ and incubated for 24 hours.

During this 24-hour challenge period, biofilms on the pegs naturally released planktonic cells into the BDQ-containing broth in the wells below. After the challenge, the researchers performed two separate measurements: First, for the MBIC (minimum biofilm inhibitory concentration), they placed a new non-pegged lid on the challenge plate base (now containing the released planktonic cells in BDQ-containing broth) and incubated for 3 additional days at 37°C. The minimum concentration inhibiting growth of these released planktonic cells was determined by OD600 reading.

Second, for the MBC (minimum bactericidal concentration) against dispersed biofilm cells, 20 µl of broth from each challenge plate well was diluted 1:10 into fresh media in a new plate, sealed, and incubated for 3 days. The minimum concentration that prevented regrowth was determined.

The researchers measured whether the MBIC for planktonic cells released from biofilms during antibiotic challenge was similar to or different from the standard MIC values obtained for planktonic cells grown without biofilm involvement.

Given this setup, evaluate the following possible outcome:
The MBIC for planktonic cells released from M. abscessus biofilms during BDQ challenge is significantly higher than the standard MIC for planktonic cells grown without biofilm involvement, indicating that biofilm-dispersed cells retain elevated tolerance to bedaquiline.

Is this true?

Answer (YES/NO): YES